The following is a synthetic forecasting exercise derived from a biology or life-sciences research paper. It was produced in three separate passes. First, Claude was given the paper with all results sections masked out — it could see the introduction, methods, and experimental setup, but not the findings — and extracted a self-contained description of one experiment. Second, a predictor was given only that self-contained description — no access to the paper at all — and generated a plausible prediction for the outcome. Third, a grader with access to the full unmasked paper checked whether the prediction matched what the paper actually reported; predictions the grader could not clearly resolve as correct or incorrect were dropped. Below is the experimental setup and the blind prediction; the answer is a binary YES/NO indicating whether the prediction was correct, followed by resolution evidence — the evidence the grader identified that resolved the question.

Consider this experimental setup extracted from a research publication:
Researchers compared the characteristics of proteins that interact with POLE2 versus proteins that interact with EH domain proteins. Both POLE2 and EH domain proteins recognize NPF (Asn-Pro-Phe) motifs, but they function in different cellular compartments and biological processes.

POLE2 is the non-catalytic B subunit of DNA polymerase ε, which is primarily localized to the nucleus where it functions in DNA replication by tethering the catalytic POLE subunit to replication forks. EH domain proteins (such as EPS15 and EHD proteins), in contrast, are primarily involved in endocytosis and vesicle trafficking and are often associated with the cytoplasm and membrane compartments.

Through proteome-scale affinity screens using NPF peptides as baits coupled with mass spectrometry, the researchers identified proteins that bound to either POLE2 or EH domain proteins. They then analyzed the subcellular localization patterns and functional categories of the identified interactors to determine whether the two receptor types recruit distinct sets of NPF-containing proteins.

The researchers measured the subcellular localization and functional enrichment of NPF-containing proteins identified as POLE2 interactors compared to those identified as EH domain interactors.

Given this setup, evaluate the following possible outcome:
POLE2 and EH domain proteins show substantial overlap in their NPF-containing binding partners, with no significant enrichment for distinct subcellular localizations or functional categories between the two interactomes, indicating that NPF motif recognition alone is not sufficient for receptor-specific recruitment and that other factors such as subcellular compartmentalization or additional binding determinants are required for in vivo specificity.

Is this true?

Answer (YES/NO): YES